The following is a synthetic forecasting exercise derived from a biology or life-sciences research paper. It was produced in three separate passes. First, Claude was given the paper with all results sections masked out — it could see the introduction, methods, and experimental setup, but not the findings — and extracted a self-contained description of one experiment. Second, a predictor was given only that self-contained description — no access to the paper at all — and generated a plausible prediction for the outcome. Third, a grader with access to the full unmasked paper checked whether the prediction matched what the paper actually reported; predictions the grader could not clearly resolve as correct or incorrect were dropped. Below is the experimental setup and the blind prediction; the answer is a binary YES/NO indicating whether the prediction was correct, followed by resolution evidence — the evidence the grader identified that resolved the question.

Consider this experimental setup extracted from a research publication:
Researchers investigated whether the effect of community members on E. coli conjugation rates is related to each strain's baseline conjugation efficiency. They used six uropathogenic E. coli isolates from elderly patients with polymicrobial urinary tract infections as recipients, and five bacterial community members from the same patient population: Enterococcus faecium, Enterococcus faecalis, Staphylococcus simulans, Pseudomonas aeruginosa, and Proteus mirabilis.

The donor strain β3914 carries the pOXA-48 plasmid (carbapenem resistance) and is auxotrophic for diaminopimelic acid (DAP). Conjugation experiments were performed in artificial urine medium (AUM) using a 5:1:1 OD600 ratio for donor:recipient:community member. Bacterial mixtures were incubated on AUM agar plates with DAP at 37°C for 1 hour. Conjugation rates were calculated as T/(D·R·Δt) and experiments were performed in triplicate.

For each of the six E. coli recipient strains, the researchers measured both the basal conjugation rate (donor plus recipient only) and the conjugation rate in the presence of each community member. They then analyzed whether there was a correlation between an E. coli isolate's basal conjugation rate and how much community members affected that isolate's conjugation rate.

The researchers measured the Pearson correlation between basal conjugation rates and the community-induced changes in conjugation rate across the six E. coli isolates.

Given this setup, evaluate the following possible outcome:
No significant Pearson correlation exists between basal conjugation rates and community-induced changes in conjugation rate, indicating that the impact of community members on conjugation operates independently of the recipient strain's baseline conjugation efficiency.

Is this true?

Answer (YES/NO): YES